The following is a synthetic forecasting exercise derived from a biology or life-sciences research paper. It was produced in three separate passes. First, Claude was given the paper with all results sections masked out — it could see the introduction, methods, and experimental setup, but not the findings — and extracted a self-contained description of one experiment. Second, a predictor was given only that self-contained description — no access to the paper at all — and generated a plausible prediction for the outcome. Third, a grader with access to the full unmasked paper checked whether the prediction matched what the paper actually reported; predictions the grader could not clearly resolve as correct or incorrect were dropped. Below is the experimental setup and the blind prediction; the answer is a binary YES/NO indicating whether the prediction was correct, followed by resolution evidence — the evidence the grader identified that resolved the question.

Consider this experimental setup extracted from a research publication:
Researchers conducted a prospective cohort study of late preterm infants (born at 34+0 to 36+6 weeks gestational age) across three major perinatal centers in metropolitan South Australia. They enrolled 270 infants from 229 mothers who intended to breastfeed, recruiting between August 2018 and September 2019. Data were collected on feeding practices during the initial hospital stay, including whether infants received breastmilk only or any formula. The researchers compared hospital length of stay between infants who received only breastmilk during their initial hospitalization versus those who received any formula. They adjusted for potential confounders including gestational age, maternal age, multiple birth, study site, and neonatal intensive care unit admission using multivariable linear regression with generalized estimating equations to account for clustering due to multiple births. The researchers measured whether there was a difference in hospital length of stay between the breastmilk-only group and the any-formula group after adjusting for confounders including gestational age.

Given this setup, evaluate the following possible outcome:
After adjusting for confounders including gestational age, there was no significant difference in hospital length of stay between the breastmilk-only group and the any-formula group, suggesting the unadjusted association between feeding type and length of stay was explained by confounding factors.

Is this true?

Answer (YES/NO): NO